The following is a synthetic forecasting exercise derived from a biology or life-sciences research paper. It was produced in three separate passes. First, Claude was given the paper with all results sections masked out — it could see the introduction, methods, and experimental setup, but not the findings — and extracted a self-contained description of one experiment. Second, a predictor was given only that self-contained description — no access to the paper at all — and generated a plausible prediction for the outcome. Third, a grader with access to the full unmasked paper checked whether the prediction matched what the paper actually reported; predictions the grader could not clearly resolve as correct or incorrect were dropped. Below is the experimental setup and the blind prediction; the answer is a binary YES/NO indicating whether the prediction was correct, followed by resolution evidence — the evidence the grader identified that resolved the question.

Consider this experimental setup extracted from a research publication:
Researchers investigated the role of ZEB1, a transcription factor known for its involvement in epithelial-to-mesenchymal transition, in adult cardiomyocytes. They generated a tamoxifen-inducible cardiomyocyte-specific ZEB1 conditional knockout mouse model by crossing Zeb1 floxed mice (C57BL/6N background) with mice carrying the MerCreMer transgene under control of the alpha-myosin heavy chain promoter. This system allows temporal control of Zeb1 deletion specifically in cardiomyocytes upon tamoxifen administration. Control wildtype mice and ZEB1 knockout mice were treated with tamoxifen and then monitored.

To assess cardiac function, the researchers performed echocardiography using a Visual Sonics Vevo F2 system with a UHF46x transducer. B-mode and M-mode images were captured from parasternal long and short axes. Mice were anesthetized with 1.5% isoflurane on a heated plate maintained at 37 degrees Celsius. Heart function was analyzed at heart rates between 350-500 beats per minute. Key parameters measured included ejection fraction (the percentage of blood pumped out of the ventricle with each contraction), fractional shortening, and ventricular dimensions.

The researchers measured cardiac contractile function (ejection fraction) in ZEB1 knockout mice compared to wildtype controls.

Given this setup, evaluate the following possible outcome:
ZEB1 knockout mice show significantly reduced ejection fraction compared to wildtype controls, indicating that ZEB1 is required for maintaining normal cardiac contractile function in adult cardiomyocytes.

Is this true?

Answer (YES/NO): NO